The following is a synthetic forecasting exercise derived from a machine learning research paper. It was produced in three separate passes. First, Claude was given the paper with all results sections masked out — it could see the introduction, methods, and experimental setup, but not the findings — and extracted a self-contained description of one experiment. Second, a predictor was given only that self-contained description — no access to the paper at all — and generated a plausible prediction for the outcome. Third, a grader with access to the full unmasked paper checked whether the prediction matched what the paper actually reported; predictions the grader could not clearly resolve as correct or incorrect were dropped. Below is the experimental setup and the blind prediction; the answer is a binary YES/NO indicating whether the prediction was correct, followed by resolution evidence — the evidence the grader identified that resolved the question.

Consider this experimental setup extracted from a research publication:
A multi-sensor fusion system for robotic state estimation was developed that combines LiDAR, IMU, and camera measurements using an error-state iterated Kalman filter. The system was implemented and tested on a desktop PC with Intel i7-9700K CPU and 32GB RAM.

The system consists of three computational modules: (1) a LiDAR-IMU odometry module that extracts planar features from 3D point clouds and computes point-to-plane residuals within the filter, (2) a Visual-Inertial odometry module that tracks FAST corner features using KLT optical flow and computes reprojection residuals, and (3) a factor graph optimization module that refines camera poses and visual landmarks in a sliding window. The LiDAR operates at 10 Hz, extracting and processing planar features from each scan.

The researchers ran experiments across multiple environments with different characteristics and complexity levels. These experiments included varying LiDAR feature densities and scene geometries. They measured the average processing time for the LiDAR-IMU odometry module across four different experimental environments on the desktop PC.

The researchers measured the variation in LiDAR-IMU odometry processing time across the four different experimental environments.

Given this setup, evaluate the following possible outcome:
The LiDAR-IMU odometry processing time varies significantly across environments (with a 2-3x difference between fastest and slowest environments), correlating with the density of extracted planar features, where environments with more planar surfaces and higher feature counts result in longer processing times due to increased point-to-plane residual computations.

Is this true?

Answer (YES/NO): NO